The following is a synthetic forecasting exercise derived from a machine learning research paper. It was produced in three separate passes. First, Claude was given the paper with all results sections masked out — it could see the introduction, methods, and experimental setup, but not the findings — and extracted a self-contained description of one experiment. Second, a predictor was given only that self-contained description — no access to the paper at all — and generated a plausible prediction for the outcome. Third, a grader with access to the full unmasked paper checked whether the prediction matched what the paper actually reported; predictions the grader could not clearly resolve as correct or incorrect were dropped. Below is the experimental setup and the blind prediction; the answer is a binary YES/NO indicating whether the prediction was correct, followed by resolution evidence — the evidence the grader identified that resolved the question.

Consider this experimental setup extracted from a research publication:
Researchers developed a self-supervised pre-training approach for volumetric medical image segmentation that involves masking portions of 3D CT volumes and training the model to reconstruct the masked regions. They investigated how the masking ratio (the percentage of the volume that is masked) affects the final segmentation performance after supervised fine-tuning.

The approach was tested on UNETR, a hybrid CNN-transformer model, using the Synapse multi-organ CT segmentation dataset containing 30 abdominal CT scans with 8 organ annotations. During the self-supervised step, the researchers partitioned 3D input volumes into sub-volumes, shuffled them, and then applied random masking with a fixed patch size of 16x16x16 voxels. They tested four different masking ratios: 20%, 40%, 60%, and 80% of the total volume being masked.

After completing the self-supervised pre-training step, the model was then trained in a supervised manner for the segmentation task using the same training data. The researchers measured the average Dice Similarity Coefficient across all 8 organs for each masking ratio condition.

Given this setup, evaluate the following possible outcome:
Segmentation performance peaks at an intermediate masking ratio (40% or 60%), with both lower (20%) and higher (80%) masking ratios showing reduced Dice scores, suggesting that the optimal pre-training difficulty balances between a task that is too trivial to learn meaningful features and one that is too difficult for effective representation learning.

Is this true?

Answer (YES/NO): YES